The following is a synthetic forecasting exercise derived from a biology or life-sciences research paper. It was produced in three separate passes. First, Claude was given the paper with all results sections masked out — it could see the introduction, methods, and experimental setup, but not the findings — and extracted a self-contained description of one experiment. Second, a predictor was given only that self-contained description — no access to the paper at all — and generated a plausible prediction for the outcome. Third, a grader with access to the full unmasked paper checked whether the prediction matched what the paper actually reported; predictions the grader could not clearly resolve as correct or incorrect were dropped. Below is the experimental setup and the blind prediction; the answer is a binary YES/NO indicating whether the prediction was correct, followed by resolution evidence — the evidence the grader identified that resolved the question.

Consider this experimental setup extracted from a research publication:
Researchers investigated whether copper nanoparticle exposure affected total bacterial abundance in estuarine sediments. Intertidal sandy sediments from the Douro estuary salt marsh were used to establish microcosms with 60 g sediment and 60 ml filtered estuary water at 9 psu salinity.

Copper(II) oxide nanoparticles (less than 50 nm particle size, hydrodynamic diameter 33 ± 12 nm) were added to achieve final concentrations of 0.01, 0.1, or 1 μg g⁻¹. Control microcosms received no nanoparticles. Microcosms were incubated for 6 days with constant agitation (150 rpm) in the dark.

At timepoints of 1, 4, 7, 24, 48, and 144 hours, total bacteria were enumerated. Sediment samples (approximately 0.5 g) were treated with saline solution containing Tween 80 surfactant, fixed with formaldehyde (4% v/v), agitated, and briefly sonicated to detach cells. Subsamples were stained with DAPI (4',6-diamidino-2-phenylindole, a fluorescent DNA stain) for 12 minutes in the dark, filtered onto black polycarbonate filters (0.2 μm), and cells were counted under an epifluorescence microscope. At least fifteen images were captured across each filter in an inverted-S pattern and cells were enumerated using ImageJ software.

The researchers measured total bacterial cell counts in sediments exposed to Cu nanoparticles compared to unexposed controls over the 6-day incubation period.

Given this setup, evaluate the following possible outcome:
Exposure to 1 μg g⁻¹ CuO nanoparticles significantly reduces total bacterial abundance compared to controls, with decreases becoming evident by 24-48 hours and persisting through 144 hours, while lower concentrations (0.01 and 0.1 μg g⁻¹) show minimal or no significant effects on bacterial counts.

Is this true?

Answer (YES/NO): NO